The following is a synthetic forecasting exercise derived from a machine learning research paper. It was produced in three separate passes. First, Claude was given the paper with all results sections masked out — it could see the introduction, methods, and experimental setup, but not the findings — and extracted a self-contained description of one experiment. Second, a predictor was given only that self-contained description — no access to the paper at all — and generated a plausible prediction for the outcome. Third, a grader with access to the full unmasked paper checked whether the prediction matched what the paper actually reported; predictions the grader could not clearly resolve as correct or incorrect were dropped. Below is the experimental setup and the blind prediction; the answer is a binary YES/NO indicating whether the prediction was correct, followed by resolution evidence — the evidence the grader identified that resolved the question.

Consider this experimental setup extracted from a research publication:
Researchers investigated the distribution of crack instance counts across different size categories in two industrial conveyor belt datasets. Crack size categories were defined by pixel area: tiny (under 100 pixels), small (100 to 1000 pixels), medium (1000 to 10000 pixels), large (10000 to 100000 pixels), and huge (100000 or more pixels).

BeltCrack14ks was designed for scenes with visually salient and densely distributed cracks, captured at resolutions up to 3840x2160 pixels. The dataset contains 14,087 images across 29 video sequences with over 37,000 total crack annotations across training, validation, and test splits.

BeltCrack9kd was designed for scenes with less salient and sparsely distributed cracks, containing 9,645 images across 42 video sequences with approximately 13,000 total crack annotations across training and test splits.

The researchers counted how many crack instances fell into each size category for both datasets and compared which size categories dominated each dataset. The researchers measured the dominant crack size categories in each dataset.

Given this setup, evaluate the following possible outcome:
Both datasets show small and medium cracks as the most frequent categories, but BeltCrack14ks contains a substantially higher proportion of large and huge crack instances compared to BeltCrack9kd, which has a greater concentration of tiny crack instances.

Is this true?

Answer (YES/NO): NO